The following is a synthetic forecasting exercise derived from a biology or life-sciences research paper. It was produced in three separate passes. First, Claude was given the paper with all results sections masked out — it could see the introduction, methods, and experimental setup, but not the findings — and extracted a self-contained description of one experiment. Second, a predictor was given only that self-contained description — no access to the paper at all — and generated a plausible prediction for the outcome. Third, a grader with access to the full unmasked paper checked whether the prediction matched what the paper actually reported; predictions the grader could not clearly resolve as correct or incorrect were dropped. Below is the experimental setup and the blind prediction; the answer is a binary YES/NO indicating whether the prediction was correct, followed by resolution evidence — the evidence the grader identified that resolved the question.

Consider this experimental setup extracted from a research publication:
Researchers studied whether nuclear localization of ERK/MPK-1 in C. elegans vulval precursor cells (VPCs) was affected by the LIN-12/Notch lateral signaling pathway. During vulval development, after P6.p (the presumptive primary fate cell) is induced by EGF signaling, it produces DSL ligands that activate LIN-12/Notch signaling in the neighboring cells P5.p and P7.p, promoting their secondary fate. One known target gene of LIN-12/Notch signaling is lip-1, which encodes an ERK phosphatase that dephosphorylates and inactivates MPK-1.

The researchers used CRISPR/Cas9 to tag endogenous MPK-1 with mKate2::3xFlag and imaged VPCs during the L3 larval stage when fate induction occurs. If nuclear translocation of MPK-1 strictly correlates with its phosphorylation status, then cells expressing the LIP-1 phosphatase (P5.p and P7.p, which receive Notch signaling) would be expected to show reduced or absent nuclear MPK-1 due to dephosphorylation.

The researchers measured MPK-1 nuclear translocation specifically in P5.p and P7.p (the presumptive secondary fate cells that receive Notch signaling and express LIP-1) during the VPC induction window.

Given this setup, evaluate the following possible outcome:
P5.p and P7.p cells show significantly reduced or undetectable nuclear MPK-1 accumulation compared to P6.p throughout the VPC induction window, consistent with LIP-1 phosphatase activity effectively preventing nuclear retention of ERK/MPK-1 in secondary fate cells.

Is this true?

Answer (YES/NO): NO